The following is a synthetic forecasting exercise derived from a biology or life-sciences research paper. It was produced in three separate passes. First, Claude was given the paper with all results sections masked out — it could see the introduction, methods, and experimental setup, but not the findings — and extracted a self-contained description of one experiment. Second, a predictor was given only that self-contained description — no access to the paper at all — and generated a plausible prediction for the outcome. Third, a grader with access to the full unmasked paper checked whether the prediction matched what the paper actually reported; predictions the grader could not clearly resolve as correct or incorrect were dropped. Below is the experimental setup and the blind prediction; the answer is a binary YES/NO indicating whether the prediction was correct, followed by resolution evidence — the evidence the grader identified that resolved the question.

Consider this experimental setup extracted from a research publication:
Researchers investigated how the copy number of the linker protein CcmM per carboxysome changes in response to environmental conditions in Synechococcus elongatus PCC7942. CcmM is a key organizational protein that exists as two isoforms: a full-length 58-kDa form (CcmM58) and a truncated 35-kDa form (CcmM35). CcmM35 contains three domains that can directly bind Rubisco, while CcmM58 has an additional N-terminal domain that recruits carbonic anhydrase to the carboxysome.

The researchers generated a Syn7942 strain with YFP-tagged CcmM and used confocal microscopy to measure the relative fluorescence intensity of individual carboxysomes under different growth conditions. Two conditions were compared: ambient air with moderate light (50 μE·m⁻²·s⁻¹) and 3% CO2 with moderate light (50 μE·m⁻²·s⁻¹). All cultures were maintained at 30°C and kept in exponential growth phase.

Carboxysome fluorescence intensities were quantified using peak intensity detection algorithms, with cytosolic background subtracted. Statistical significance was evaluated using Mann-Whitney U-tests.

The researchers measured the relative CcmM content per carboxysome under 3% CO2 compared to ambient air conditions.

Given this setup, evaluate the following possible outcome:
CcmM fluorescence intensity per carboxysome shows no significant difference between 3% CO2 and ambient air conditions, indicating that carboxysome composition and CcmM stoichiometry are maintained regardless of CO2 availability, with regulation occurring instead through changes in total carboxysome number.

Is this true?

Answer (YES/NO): NO